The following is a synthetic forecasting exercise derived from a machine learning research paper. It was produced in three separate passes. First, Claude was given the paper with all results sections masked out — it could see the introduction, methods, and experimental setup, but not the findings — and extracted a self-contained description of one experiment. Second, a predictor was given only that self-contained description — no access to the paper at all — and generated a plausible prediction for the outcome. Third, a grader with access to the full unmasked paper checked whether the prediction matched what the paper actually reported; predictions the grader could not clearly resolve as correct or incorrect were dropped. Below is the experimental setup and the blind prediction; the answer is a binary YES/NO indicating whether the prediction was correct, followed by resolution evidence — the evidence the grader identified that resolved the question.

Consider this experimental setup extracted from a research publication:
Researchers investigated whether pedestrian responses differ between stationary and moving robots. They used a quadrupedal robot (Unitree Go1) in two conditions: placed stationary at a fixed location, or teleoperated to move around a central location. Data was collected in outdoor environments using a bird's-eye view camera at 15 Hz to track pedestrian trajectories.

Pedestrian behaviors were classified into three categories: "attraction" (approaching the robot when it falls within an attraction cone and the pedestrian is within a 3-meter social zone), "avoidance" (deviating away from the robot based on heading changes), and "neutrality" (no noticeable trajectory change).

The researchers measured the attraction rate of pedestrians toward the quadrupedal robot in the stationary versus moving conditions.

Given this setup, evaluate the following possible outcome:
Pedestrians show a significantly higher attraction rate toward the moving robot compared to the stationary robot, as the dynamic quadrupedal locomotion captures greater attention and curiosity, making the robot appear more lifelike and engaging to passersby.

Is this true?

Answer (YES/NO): NO